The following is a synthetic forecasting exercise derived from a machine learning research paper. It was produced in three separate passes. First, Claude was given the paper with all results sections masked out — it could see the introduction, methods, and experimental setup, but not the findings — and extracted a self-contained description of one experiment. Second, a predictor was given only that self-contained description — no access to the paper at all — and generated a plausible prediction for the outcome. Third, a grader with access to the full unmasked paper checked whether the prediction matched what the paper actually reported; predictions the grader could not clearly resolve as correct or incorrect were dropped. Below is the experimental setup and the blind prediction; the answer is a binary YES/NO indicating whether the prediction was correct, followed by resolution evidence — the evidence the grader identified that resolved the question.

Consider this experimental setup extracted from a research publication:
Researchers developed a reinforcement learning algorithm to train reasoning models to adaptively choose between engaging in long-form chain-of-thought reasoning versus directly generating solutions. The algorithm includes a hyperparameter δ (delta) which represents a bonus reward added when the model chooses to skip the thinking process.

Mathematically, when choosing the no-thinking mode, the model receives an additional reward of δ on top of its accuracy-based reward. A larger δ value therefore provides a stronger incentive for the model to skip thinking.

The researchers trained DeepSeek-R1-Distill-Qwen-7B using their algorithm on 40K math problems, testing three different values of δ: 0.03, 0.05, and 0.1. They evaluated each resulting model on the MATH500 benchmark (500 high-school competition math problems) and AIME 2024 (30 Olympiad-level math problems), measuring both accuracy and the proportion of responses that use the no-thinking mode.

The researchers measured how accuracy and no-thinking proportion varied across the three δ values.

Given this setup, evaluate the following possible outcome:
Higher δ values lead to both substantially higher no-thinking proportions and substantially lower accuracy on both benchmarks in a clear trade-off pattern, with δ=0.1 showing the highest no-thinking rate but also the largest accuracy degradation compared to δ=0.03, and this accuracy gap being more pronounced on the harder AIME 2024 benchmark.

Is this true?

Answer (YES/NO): NO